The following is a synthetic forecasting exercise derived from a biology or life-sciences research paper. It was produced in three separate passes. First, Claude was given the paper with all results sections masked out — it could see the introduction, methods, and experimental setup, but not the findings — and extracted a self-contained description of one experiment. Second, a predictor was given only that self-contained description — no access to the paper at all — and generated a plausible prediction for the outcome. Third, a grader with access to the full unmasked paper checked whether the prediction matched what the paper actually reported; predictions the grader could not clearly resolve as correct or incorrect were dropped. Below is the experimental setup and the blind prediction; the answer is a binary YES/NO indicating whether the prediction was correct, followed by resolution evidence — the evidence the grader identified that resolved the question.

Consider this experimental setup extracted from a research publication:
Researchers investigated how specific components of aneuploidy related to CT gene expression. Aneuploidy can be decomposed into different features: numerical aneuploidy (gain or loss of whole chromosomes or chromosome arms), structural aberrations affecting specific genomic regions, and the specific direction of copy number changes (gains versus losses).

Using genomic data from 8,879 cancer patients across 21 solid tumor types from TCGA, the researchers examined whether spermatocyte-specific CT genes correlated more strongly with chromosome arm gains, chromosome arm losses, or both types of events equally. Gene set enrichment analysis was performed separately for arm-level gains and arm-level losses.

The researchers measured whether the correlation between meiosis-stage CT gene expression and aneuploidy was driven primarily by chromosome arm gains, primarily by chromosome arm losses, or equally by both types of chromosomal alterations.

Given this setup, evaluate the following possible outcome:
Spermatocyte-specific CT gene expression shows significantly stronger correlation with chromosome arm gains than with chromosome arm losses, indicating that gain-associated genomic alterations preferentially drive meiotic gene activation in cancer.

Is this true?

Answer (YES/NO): NO